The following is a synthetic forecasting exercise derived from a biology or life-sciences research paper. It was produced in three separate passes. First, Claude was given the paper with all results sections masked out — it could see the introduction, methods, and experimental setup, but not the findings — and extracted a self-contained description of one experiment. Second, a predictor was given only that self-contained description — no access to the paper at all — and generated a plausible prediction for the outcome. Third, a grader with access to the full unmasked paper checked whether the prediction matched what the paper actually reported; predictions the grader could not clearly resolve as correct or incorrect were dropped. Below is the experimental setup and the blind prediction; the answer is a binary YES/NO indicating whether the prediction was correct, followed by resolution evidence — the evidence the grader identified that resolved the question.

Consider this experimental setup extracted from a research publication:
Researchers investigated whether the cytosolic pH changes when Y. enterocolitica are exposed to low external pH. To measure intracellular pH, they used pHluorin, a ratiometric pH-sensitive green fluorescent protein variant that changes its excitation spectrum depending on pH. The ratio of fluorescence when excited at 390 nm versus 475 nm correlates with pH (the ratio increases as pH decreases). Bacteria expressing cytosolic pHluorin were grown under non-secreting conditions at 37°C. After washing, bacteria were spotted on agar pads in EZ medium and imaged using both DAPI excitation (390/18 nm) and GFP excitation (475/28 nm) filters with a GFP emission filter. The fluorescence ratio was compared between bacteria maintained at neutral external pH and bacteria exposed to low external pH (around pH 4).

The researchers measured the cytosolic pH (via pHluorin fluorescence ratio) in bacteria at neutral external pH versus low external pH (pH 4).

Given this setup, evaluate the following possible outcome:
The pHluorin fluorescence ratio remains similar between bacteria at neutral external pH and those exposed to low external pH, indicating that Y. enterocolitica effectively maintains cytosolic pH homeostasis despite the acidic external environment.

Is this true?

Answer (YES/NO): NO